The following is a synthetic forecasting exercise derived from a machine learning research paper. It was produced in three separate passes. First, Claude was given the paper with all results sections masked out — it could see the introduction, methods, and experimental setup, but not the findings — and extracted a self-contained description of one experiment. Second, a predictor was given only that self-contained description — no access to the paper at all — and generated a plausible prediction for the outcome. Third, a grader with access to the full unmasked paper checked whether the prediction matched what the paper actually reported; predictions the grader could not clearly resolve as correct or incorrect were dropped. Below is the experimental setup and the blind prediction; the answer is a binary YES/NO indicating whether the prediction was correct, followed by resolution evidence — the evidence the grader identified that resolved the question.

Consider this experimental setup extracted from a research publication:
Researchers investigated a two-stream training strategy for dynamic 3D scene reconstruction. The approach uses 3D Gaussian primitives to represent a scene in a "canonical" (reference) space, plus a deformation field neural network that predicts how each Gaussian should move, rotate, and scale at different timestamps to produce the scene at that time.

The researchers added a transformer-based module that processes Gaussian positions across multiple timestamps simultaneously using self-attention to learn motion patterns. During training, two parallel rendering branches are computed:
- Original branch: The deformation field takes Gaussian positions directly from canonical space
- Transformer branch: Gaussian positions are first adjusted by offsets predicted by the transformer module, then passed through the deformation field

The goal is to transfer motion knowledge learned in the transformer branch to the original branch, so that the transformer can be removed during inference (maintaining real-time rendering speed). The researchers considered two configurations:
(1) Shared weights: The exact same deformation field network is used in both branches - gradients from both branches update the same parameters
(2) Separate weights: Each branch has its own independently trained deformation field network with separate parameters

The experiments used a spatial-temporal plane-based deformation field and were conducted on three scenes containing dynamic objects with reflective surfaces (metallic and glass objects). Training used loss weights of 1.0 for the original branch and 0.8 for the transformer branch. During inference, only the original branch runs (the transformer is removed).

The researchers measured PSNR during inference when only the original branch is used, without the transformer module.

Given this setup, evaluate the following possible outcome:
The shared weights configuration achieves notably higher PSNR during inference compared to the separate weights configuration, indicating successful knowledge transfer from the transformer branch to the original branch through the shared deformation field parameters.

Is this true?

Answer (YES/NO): YES